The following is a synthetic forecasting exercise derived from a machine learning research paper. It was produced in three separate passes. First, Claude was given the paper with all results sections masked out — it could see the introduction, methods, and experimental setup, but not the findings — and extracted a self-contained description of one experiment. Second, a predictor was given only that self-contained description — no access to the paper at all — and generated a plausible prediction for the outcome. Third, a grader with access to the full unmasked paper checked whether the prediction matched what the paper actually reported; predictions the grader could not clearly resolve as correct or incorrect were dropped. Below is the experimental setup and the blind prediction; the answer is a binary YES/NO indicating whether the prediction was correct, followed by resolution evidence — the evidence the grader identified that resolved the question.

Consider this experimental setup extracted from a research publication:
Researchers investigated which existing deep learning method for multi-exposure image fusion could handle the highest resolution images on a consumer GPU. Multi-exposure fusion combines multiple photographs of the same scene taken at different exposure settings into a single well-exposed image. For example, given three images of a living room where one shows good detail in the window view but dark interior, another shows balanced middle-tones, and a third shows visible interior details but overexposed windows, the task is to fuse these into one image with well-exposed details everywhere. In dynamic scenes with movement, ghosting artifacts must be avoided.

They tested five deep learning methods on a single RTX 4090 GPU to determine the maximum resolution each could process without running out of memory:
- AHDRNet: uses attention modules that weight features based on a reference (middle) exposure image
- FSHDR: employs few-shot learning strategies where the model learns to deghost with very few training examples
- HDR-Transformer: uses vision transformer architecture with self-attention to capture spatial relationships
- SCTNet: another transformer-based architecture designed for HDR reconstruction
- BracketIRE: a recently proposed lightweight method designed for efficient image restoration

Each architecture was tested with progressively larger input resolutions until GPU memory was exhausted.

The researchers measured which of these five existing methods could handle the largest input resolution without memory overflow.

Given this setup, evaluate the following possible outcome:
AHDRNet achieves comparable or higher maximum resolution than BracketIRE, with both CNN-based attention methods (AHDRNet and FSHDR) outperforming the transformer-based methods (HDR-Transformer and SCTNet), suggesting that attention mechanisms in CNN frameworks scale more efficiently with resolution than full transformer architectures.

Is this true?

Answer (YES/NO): NO